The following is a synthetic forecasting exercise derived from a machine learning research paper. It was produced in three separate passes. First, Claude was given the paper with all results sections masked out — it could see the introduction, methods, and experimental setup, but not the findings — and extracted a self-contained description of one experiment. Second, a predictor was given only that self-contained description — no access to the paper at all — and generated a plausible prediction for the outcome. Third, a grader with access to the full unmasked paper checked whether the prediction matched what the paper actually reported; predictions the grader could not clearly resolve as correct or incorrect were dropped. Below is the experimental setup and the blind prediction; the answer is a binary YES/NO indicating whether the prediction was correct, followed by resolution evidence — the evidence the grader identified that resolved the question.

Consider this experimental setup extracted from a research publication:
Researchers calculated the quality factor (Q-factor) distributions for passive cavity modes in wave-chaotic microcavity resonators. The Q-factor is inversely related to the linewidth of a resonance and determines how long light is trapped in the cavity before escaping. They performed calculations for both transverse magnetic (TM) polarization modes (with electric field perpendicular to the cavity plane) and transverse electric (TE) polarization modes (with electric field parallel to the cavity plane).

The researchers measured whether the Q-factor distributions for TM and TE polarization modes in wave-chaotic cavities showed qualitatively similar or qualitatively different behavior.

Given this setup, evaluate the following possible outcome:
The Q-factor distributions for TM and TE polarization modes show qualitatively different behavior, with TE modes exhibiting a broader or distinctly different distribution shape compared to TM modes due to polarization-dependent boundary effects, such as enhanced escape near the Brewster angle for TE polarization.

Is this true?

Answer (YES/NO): NO